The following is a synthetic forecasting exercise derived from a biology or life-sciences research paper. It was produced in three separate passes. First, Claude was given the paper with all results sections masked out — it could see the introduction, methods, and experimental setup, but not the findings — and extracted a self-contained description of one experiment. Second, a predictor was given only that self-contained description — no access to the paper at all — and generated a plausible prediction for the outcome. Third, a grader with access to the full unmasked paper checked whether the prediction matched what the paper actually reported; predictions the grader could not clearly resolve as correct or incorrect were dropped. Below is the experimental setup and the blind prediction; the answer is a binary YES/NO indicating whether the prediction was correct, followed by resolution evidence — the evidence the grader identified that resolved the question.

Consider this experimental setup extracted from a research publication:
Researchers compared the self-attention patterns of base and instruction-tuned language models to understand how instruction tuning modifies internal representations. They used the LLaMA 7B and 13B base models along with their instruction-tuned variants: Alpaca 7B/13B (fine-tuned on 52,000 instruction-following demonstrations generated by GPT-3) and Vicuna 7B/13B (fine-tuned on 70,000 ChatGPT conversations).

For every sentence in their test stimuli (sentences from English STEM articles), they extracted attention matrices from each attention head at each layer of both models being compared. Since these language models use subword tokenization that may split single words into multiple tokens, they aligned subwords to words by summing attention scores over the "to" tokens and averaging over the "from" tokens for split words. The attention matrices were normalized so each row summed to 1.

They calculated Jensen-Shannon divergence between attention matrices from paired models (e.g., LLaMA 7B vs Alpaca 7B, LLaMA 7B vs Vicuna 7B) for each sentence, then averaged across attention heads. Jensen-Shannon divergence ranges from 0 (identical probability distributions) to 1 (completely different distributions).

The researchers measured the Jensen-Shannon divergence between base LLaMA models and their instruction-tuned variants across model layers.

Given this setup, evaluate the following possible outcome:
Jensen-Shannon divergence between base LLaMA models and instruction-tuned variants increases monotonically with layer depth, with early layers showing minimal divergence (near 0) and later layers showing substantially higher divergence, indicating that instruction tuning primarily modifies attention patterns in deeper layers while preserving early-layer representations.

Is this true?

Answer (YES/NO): NO